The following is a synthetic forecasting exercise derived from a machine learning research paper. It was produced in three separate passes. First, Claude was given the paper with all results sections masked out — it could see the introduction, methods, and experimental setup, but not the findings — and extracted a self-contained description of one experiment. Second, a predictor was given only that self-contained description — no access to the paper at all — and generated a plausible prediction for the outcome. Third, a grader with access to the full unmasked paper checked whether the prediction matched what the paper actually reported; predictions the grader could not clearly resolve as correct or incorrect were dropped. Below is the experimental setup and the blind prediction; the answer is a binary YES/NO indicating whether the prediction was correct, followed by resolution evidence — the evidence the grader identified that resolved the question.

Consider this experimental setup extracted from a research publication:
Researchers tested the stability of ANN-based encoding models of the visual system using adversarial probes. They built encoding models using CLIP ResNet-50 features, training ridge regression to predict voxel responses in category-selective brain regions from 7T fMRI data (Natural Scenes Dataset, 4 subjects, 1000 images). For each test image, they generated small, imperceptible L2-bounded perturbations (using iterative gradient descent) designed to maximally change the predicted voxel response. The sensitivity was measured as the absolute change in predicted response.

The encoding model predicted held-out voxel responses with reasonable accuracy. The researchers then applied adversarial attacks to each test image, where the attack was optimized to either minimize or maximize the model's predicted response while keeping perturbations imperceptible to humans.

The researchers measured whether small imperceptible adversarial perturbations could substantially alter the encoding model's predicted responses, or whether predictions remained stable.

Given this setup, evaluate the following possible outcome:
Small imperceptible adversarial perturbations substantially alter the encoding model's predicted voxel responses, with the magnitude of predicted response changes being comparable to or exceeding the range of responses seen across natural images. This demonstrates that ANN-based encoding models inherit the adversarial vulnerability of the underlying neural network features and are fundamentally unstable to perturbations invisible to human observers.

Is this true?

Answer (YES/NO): YES